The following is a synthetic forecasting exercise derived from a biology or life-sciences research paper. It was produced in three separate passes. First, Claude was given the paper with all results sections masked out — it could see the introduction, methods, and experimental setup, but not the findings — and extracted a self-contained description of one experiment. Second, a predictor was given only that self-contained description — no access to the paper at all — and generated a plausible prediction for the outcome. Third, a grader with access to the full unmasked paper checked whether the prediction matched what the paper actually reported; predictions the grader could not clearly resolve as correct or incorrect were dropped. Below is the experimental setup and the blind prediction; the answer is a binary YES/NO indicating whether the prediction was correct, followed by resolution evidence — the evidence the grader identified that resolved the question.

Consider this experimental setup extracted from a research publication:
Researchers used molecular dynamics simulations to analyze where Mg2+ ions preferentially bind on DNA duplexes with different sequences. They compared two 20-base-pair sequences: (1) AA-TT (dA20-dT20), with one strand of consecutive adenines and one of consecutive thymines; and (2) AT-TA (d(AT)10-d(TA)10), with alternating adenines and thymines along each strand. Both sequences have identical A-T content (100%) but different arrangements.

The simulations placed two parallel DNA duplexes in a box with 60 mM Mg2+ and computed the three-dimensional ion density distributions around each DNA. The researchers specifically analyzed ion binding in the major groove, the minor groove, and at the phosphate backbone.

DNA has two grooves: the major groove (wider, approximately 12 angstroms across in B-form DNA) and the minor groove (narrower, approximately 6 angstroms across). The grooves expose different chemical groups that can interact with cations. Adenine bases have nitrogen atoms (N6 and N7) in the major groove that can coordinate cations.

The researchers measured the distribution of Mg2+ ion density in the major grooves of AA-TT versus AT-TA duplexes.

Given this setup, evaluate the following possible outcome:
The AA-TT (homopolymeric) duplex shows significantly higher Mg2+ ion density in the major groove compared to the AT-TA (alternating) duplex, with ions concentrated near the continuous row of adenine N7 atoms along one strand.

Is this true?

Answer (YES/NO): YES